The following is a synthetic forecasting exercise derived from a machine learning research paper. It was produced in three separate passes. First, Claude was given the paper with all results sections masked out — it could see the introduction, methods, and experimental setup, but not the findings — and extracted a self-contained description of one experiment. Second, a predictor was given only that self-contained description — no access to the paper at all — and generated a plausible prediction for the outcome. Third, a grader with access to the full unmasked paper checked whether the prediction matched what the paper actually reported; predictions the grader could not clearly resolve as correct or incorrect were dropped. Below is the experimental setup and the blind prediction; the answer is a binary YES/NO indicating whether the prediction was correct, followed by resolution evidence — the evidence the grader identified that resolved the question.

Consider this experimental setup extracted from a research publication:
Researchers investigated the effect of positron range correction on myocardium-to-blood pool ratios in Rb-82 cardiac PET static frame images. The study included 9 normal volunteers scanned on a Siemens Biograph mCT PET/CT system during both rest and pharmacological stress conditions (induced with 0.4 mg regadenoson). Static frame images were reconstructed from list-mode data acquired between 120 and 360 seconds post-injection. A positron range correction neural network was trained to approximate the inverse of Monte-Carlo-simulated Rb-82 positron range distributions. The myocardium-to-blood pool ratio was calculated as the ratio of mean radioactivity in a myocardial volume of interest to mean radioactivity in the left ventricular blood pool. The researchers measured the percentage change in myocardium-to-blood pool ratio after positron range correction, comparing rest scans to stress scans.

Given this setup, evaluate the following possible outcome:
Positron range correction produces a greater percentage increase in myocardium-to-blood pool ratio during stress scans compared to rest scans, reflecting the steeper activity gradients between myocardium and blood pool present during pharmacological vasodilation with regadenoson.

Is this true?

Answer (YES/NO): YES